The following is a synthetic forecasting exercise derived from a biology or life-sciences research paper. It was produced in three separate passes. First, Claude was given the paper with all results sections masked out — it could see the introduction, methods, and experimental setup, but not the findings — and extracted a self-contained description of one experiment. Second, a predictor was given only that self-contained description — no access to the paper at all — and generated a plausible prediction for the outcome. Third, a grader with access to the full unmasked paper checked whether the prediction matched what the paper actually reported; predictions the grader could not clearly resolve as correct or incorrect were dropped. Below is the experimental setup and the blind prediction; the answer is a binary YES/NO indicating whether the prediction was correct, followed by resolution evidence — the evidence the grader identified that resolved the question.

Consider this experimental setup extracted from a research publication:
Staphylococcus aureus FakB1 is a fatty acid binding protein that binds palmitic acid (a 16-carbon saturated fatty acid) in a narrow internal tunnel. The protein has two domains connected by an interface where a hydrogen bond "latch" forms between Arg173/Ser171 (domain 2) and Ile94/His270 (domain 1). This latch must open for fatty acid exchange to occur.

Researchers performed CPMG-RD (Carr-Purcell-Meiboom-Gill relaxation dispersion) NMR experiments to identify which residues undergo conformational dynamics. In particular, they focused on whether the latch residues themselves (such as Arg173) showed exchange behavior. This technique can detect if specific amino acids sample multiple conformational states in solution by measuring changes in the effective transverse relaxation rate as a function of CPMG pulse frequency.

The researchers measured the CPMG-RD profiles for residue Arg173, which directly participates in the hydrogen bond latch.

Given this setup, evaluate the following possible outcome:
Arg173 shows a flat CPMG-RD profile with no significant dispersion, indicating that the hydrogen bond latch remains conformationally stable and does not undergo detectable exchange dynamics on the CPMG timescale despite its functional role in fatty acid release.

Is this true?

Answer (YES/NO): NO